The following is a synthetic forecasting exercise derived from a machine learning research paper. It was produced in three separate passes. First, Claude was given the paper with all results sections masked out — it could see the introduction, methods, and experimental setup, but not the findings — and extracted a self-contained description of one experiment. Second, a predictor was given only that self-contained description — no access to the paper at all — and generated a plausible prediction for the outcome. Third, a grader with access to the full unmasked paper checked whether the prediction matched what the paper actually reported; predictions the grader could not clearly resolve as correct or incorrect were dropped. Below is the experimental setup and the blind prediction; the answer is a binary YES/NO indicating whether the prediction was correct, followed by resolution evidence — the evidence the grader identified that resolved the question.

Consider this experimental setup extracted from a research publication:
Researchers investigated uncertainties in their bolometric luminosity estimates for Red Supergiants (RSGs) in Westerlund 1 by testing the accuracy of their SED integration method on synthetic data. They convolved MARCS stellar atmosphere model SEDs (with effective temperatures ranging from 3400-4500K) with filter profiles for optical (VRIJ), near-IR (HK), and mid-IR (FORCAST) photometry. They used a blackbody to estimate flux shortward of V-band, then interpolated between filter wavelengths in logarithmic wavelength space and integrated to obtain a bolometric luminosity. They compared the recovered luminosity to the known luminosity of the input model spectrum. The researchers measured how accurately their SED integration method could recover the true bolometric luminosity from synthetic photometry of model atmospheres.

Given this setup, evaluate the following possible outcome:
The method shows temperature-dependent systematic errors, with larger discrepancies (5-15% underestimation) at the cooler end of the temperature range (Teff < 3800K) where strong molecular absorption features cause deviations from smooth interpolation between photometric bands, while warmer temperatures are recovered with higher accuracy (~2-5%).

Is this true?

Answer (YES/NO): NO